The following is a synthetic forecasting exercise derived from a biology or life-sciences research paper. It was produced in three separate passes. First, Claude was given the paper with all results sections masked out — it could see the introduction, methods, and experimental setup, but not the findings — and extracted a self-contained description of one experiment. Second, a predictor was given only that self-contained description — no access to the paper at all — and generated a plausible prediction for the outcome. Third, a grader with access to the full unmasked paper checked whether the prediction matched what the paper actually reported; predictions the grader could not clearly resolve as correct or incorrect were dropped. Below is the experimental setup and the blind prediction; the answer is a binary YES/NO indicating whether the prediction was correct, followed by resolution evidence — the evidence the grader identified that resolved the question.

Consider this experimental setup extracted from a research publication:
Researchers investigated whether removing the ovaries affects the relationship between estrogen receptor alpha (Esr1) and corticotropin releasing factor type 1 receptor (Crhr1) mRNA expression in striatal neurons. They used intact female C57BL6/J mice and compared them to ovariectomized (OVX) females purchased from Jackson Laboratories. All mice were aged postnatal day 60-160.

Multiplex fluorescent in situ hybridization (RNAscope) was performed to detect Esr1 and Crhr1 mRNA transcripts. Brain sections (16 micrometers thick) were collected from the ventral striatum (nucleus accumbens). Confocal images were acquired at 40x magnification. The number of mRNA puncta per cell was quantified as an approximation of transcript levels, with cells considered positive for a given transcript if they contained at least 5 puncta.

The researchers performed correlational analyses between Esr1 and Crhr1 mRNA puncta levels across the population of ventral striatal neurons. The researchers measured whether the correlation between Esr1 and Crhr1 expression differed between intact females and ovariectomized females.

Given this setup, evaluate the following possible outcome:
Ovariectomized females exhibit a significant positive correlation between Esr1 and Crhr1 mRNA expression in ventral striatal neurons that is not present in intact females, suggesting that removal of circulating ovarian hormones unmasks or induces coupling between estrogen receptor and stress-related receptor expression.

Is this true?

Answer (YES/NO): NO